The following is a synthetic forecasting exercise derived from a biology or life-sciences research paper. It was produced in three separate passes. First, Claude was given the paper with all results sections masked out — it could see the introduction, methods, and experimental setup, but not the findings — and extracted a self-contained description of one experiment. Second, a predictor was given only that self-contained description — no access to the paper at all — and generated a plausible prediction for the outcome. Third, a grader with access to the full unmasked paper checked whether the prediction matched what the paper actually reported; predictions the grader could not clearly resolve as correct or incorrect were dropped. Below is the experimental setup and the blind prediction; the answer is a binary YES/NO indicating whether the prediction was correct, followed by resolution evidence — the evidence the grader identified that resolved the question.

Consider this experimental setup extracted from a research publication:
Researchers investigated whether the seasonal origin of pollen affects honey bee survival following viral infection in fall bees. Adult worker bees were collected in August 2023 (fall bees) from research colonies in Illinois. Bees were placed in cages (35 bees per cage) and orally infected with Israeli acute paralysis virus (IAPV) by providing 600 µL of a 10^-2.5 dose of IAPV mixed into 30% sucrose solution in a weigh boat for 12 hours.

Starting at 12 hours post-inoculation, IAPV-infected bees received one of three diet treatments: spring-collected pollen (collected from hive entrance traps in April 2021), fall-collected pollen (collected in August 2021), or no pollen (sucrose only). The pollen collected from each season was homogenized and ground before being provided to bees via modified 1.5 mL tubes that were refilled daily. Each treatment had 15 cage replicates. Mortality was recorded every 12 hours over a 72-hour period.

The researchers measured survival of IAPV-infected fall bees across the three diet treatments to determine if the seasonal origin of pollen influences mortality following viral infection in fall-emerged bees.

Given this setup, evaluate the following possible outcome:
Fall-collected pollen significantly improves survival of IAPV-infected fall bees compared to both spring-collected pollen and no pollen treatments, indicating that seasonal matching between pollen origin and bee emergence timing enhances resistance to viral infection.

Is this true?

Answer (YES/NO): NO